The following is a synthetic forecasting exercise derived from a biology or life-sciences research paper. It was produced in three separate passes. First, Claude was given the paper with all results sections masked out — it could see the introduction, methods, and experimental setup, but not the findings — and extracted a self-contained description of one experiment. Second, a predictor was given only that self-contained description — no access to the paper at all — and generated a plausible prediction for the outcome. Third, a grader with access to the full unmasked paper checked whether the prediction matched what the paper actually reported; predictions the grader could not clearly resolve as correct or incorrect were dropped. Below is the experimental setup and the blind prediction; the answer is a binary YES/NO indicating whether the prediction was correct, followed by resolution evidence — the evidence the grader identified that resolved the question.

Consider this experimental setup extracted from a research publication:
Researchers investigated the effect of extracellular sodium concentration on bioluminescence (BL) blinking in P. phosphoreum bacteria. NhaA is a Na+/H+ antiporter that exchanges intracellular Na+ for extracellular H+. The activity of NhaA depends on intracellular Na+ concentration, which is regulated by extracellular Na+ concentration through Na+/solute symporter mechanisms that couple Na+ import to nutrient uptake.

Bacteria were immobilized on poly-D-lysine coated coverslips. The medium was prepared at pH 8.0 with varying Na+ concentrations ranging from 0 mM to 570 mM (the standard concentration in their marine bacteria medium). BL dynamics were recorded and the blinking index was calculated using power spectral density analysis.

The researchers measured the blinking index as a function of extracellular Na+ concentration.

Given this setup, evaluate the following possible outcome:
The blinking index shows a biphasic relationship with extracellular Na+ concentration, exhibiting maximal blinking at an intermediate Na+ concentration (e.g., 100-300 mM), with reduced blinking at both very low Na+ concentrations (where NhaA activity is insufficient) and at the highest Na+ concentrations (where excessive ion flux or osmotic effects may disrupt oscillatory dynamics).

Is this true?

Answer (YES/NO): NO